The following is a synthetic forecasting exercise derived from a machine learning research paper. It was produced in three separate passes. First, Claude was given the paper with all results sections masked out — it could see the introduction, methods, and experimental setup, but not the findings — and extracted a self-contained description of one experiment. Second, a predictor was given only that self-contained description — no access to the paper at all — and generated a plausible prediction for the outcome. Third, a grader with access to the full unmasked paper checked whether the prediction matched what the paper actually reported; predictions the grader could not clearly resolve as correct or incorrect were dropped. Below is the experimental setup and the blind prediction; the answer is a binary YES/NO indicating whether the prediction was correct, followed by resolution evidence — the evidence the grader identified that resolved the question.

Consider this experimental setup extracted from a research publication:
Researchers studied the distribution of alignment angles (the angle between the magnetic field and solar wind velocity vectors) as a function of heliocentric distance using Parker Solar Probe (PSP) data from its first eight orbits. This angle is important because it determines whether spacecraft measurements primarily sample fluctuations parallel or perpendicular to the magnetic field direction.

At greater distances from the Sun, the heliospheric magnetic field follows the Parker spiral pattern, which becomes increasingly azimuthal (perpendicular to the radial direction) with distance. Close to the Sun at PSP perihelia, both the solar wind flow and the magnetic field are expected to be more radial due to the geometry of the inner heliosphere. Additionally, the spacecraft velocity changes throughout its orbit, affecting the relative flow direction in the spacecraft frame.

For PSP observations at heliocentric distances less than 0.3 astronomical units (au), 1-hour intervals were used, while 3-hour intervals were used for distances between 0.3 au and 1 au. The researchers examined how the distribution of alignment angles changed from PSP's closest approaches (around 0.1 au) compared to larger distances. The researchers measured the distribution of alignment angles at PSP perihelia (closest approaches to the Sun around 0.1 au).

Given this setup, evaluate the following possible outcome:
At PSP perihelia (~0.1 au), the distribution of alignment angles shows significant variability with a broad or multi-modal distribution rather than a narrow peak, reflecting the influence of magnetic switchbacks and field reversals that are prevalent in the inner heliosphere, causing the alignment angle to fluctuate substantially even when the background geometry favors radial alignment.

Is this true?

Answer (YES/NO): NO